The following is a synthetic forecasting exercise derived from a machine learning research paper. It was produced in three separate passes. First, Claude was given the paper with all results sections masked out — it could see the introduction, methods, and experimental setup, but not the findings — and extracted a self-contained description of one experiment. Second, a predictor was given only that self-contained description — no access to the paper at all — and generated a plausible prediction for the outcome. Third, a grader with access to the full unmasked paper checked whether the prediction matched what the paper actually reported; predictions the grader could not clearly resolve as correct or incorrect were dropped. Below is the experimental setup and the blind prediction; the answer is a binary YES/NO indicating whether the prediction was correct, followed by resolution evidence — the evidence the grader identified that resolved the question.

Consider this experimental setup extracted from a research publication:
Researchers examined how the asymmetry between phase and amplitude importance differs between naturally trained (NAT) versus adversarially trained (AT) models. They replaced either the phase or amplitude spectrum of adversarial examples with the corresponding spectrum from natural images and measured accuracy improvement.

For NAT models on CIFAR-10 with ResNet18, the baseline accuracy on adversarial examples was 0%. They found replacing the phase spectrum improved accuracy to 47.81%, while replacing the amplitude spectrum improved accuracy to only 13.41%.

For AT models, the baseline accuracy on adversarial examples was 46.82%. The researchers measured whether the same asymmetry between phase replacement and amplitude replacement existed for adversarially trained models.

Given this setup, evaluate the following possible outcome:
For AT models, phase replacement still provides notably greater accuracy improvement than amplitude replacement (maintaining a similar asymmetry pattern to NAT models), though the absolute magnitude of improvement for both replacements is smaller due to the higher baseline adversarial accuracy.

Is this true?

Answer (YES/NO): NO